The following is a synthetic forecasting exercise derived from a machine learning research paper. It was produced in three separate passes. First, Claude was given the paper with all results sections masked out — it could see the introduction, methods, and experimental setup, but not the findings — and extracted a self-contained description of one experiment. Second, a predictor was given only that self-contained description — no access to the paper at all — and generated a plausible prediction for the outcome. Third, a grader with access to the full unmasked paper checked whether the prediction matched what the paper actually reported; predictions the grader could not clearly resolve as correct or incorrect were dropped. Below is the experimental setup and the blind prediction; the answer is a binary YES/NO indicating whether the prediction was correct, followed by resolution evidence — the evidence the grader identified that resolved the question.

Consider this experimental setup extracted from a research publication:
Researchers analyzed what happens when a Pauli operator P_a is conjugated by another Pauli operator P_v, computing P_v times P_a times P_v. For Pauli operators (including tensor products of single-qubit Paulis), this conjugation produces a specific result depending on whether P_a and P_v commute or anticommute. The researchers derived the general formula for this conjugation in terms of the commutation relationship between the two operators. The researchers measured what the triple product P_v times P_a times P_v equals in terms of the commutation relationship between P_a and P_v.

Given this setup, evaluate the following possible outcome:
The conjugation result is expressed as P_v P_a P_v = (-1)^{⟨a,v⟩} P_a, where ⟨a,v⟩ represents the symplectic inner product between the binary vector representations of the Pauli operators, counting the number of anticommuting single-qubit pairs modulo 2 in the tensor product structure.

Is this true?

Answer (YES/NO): NO